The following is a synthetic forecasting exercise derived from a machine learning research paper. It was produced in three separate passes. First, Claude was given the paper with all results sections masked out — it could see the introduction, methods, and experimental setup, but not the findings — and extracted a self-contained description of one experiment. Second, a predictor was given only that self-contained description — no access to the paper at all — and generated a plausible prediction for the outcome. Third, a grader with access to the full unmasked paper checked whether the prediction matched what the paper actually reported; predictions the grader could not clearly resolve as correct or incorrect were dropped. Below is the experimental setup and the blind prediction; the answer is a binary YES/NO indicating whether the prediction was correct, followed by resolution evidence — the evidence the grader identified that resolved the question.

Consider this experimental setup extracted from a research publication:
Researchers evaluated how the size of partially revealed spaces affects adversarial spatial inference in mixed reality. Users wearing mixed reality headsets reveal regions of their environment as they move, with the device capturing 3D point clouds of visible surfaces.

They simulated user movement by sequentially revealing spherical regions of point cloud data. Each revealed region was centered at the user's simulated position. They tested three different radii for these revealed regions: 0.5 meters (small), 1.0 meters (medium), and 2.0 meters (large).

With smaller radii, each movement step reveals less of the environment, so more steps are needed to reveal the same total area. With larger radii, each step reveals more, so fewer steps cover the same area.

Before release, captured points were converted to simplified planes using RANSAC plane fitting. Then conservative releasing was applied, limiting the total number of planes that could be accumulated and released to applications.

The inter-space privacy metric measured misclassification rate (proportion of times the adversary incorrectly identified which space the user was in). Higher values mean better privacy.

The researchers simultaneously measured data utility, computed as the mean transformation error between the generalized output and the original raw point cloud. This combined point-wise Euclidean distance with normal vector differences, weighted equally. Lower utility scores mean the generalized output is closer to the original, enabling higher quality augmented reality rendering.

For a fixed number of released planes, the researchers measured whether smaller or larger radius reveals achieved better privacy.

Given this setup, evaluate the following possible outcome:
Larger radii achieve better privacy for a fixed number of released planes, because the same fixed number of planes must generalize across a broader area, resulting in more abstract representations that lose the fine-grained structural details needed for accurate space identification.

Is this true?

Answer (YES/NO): NO